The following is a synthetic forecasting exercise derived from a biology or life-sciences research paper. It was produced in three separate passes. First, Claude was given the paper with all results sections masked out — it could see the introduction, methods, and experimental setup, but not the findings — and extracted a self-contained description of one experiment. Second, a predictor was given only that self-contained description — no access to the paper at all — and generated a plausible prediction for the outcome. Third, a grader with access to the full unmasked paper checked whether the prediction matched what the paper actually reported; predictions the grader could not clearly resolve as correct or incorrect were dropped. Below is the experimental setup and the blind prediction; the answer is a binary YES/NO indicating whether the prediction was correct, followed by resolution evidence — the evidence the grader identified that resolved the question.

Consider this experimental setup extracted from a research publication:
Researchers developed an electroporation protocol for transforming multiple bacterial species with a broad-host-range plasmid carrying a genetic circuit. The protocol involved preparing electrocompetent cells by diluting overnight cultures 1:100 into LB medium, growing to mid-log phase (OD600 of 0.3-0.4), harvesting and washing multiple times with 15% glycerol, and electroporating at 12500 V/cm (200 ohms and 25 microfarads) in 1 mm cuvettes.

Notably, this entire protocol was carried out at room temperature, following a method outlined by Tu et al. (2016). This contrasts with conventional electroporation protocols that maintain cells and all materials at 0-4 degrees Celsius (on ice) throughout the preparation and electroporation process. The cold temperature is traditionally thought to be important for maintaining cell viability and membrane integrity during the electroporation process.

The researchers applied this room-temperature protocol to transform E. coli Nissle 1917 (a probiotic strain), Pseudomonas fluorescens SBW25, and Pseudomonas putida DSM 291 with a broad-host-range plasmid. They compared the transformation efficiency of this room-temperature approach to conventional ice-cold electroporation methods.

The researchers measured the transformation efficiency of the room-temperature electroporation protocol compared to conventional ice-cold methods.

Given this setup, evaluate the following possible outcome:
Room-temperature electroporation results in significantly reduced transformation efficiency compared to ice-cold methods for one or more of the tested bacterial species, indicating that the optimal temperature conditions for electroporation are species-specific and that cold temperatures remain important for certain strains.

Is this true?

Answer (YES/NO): NO